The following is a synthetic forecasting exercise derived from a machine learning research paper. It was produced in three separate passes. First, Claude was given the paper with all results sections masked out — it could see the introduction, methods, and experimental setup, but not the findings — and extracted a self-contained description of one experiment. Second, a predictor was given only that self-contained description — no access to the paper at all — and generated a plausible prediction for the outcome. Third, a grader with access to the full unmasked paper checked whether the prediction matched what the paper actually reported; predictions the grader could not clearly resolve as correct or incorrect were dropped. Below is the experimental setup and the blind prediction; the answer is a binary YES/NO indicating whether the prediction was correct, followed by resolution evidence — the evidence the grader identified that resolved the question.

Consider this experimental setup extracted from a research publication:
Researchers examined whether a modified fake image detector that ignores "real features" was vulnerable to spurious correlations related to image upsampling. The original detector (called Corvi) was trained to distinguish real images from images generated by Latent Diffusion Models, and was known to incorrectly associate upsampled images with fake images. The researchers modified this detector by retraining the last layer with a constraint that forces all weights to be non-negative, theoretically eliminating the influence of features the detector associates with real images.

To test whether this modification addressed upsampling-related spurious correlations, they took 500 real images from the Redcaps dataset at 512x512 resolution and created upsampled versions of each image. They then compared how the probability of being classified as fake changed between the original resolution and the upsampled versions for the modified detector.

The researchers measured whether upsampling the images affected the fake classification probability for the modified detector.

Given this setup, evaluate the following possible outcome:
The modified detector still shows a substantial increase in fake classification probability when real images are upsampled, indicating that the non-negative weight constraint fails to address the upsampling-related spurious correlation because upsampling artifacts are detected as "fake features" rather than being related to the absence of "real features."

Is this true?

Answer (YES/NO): YES